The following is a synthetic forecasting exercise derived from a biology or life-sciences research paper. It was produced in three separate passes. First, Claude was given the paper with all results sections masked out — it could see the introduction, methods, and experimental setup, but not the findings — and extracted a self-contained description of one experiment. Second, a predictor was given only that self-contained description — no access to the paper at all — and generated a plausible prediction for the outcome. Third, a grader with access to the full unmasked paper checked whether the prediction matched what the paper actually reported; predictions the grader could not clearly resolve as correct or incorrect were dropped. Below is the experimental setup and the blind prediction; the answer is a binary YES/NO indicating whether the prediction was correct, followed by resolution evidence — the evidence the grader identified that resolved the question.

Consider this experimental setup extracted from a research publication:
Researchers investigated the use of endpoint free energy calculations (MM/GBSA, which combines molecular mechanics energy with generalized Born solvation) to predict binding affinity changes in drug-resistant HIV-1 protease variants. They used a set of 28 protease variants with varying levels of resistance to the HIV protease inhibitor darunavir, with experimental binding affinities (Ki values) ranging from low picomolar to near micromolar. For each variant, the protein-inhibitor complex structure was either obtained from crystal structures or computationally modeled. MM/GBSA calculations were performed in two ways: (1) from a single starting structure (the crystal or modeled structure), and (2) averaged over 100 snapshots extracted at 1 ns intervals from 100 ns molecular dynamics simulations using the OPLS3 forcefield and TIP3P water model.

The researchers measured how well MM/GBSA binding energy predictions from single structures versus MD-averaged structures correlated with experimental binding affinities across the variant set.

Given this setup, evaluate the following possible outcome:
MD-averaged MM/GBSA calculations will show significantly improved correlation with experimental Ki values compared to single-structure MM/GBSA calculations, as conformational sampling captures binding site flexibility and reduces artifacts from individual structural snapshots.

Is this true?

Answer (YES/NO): YES